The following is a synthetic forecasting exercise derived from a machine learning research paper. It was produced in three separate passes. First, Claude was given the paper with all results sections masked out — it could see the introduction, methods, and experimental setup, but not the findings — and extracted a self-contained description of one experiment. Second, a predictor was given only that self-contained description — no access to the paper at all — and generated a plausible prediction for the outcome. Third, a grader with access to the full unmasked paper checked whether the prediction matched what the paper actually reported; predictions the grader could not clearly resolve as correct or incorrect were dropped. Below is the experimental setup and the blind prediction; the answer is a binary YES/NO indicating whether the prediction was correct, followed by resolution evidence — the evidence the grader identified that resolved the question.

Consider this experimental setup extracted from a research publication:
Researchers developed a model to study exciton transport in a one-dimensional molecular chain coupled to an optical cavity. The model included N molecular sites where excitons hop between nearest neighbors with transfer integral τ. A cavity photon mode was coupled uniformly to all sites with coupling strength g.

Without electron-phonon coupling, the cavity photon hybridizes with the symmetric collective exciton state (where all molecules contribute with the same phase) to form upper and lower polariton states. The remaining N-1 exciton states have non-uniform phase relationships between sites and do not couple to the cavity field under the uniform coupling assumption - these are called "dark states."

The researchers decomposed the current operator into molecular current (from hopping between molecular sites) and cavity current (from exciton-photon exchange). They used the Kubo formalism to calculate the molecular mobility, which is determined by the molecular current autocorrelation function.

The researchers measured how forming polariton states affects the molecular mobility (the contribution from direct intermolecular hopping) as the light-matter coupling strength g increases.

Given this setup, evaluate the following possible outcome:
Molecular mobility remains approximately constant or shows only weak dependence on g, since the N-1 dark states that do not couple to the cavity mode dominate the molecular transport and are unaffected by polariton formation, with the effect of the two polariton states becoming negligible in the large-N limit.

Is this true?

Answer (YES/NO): NO